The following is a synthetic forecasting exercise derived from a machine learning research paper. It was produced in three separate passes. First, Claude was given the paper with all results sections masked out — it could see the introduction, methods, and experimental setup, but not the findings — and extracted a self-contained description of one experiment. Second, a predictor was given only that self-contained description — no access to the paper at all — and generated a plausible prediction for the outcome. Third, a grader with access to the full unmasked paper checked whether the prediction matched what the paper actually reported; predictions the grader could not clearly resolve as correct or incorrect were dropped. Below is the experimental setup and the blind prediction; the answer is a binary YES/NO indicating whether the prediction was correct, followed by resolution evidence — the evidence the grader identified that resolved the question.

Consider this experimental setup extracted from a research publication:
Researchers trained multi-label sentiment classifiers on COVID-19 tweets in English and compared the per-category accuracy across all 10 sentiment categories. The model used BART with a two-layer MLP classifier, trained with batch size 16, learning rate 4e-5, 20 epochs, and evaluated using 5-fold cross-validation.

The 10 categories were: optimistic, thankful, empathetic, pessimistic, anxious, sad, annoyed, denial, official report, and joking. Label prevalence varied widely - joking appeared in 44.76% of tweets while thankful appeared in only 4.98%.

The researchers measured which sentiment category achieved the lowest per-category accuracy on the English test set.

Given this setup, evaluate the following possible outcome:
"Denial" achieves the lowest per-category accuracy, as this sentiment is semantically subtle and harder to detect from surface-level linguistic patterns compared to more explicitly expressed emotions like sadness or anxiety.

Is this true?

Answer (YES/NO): NO